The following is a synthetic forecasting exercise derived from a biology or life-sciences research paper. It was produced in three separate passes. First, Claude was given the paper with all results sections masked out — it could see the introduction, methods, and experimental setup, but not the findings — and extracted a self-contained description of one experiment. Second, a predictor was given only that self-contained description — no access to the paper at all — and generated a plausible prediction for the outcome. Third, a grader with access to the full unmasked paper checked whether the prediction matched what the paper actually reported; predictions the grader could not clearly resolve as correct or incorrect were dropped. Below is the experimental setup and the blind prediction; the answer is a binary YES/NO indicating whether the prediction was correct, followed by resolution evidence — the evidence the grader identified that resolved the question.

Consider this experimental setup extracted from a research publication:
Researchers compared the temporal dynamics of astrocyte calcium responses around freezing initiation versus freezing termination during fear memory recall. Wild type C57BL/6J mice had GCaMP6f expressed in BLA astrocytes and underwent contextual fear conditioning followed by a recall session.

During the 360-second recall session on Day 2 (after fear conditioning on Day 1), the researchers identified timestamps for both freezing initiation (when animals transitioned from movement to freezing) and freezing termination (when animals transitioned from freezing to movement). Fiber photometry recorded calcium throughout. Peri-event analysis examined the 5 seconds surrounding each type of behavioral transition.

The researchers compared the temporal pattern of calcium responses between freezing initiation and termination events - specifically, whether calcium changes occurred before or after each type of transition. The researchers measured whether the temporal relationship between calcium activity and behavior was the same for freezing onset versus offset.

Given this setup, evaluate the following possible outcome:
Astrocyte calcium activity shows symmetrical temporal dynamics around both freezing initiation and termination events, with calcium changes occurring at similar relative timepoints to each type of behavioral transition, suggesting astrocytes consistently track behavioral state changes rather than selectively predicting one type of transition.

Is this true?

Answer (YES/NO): NO